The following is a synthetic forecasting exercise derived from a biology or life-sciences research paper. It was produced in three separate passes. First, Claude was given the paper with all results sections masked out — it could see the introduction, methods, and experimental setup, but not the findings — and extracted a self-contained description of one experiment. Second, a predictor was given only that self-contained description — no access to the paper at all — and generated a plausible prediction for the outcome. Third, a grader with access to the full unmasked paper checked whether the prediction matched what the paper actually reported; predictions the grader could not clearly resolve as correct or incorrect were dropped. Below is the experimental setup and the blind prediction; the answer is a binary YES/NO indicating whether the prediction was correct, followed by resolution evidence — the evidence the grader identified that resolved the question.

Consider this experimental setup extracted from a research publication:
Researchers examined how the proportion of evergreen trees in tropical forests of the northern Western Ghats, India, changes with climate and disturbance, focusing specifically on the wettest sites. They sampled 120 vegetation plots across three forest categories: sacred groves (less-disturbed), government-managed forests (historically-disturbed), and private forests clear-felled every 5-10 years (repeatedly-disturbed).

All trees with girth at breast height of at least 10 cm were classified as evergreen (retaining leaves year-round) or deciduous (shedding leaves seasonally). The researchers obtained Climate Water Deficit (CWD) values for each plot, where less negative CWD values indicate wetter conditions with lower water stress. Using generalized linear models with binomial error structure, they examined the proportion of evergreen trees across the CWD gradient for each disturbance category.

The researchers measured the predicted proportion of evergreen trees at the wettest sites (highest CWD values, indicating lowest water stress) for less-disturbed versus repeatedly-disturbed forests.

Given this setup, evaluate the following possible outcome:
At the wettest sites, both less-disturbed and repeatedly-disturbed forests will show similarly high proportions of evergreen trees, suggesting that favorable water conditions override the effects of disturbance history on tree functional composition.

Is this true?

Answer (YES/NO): NO